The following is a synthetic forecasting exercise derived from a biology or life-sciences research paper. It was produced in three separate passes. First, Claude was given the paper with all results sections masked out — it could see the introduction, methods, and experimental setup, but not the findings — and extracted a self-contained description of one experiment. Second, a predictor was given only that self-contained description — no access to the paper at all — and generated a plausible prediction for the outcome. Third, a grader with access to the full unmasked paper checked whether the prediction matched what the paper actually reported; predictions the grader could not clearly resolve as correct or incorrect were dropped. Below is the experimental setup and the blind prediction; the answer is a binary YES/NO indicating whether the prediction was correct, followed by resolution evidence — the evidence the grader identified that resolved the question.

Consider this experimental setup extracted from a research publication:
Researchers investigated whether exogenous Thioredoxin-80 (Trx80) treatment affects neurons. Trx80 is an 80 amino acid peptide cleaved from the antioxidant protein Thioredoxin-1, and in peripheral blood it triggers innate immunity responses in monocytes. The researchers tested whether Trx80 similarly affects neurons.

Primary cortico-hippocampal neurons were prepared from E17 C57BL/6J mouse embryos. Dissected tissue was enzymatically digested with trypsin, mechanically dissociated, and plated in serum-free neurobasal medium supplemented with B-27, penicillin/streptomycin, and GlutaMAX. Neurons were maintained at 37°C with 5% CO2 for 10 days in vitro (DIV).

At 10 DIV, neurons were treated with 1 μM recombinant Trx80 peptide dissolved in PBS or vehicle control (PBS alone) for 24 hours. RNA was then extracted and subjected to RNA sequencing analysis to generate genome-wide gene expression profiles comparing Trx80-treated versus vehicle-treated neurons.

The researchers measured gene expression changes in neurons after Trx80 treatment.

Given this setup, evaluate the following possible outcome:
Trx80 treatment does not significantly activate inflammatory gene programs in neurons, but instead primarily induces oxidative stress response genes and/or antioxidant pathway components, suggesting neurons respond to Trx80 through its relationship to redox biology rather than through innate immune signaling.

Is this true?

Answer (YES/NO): NO